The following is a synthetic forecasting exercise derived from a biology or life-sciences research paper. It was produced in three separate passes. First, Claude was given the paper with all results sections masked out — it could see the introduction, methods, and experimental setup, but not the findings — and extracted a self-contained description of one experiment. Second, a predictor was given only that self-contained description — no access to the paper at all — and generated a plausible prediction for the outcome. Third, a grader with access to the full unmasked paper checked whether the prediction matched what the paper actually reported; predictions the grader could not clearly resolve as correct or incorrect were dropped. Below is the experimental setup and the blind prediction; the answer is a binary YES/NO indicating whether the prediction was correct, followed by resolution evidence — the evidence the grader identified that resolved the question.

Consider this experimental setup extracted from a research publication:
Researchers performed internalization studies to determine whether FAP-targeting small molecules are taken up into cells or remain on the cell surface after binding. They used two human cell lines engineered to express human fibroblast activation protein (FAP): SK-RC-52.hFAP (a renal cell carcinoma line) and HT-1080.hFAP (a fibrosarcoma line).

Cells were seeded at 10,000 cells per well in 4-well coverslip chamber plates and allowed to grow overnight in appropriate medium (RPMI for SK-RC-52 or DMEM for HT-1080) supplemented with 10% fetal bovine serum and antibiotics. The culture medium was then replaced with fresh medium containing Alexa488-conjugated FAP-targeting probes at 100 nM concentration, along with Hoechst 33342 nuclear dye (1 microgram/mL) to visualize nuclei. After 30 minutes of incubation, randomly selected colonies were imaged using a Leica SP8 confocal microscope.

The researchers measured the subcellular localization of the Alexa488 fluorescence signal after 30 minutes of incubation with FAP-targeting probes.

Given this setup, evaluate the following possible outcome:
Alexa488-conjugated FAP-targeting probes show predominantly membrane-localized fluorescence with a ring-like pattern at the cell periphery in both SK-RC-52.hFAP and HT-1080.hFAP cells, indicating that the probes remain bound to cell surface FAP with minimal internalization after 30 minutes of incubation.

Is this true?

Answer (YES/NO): NO